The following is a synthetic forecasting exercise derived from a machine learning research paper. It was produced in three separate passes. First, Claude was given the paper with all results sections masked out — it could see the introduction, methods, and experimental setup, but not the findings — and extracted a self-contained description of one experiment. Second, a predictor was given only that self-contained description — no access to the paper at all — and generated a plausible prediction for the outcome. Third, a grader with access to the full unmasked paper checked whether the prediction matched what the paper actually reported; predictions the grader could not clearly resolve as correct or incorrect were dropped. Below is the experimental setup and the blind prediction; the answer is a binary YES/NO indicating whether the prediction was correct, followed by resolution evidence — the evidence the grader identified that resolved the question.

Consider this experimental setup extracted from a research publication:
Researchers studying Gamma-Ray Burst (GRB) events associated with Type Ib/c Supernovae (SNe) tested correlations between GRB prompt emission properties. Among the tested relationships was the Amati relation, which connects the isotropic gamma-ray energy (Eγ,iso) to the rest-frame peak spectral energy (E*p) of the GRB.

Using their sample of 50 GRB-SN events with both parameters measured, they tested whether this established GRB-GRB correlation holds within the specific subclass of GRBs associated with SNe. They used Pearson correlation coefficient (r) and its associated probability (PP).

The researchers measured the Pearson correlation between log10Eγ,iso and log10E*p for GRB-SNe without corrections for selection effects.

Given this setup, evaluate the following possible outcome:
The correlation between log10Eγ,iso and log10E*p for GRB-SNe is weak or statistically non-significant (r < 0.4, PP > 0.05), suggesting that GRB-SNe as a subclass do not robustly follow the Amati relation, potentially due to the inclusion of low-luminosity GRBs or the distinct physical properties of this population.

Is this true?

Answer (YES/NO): NO